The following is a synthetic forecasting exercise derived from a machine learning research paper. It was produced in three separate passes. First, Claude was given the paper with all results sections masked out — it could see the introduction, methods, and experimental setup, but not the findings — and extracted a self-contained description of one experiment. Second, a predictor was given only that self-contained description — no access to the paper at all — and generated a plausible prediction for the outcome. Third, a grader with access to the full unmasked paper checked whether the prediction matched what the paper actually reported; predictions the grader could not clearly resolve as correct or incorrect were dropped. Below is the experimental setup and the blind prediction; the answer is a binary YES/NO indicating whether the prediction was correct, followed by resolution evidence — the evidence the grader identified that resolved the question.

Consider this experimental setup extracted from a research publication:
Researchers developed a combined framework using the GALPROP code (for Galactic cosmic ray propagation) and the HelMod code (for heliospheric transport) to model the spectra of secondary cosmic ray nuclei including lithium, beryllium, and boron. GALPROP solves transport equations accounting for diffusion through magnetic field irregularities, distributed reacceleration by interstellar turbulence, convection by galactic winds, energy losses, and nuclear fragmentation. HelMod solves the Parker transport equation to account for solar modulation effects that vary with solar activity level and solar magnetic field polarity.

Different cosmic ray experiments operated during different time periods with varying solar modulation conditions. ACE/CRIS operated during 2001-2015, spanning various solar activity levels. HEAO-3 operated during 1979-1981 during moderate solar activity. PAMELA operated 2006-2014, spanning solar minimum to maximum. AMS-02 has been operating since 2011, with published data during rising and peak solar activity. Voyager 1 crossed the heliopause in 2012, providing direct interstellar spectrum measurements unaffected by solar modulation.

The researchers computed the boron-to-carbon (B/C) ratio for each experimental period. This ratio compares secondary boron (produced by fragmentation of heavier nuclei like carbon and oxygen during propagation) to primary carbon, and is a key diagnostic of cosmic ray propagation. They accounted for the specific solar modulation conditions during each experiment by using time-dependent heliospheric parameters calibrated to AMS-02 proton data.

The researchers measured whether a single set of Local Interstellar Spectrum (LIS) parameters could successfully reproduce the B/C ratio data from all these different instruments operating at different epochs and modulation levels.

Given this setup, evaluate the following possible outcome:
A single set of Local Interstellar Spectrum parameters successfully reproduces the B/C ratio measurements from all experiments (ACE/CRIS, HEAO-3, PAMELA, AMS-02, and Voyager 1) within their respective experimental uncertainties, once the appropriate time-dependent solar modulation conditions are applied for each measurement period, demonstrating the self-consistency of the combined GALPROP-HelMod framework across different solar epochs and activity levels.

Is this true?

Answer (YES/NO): YES